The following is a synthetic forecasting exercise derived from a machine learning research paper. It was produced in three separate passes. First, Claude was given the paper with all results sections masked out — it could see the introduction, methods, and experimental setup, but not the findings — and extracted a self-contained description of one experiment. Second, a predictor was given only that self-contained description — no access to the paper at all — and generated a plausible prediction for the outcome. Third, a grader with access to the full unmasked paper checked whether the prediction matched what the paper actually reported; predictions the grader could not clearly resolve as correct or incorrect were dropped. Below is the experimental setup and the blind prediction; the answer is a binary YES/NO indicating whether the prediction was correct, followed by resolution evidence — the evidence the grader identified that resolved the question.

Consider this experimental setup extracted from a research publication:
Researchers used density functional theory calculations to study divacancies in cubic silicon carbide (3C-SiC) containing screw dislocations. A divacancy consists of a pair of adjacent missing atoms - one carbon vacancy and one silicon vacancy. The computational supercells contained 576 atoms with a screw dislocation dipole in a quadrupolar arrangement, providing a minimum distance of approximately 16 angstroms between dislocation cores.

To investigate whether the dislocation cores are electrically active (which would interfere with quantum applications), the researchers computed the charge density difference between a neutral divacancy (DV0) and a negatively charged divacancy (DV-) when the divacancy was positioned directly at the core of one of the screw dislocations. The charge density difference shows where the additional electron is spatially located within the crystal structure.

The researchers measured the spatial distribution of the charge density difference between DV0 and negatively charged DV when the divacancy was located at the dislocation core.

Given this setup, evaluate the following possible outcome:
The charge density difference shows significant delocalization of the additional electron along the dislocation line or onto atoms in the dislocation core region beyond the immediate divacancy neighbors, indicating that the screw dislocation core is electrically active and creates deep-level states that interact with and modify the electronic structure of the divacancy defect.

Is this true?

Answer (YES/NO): NO